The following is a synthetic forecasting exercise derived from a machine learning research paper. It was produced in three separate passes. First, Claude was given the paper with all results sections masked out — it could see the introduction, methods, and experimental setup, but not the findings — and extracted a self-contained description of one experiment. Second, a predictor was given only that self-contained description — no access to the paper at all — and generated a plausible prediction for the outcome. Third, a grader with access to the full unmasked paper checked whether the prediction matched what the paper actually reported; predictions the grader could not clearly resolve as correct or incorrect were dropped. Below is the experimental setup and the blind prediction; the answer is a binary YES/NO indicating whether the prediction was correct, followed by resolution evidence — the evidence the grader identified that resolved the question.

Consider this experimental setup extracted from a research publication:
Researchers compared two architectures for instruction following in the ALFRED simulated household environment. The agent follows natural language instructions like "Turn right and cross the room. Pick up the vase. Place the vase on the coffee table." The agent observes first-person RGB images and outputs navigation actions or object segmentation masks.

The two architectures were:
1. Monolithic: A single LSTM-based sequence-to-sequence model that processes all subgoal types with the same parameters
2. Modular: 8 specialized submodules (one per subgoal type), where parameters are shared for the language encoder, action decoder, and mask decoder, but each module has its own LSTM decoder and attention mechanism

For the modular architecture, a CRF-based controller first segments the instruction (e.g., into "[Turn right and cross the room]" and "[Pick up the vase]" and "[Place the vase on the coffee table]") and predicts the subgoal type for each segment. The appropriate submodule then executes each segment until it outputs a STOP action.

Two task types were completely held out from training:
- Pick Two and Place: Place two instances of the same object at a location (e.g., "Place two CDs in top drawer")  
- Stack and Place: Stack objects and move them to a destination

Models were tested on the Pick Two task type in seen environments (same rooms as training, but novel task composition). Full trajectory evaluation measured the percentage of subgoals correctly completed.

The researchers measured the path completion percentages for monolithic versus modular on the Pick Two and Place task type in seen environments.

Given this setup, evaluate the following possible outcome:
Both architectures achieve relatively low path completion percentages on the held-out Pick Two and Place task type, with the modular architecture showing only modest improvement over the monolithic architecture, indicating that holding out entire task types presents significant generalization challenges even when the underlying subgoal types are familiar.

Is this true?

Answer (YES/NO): NO